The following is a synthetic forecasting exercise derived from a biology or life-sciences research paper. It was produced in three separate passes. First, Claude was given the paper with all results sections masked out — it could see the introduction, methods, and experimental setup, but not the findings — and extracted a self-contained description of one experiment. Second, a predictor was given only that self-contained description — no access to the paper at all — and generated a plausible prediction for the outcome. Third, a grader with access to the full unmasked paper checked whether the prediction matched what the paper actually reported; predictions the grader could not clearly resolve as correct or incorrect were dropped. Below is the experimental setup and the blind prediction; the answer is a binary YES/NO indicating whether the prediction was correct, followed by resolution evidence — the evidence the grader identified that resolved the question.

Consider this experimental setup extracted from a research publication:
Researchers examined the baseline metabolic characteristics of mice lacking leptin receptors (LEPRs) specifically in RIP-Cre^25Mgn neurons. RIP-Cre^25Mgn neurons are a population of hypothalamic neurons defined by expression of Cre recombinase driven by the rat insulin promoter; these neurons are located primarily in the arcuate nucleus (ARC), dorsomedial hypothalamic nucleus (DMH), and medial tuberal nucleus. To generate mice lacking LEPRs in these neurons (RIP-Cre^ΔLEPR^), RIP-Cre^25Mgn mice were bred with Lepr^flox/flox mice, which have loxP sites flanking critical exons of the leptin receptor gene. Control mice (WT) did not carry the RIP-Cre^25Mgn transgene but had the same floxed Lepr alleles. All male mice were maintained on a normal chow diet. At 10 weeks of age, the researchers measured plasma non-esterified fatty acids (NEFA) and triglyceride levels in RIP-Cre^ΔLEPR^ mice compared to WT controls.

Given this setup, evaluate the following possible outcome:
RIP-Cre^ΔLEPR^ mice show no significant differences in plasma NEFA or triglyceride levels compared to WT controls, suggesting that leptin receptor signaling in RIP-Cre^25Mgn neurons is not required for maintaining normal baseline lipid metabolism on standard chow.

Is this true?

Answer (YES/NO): NO